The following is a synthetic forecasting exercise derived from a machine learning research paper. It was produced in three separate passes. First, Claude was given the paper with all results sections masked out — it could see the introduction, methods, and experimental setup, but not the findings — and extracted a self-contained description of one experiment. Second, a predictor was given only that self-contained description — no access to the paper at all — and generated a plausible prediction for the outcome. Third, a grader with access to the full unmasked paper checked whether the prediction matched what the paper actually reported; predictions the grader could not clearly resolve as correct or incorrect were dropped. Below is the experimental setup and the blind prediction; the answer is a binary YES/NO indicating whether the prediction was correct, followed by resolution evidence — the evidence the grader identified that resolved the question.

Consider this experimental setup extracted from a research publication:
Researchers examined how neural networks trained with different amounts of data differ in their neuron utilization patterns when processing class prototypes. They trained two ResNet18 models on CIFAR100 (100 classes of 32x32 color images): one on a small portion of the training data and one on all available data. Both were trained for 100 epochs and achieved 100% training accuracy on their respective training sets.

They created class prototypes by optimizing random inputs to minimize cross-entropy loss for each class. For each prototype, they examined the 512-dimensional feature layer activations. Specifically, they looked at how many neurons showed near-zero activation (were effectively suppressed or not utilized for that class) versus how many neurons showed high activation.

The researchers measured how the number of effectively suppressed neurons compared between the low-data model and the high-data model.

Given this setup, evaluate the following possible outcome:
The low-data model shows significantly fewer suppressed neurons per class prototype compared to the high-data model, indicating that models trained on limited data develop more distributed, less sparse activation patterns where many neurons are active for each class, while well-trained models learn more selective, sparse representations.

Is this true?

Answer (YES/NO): YES